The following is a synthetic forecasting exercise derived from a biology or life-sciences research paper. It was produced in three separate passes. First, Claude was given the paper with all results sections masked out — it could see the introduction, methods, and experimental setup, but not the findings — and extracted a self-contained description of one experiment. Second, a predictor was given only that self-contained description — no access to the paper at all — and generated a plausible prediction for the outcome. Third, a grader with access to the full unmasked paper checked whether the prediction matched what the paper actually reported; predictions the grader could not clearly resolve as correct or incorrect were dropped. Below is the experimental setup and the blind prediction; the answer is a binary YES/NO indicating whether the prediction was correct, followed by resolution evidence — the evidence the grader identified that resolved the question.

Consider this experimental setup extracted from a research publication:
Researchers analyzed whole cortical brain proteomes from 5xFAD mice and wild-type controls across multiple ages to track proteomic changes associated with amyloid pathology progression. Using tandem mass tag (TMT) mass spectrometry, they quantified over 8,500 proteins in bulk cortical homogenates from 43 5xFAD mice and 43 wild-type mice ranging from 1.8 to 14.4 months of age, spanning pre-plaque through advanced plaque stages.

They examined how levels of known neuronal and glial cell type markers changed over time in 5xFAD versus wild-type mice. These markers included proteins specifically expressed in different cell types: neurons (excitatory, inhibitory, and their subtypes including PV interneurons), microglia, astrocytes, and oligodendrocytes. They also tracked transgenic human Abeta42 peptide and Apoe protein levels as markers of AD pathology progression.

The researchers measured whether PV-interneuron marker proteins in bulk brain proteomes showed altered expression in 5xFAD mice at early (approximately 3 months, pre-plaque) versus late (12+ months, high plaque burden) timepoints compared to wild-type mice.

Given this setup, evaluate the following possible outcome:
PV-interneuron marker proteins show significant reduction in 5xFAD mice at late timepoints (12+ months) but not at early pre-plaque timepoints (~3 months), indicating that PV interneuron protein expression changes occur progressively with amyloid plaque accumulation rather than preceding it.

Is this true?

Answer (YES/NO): NO